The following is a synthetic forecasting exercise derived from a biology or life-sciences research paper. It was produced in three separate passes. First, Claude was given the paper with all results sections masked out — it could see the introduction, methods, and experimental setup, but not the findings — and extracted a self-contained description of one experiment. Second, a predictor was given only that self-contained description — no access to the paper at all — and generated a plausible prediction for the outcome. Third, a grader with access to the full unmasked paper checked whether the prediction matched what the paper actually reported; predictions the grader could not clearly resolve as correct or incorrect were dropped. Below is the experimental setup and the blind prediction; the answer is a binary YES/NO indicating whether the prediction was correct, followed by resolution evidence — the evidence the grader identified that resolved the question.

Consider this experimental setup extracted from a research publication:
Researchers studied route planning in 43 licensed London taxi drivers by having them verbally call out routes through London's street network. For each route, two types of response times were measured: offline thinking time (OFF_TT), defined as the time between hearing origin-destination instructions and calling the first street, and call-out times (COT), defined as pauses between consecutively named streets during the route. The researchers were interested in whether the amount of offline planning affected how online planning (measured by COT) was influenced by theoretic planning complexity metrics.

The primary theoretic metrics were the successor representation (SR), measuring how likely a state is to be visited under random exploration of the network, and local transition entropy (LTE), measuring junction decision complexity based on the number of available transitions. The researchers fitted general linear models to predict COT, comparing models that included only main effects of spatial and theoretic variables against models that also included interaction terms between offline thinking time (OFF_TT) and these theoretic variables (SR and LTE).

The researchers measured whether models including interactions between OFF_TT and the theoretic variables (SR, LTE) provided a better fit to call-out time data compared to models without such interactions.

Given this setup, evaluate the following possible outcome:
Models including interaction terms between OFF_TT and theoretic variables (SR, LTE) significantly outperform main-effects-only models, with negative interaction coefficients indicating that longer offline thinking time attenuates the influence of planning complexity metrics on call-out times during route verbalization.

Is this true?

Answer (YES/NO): NO